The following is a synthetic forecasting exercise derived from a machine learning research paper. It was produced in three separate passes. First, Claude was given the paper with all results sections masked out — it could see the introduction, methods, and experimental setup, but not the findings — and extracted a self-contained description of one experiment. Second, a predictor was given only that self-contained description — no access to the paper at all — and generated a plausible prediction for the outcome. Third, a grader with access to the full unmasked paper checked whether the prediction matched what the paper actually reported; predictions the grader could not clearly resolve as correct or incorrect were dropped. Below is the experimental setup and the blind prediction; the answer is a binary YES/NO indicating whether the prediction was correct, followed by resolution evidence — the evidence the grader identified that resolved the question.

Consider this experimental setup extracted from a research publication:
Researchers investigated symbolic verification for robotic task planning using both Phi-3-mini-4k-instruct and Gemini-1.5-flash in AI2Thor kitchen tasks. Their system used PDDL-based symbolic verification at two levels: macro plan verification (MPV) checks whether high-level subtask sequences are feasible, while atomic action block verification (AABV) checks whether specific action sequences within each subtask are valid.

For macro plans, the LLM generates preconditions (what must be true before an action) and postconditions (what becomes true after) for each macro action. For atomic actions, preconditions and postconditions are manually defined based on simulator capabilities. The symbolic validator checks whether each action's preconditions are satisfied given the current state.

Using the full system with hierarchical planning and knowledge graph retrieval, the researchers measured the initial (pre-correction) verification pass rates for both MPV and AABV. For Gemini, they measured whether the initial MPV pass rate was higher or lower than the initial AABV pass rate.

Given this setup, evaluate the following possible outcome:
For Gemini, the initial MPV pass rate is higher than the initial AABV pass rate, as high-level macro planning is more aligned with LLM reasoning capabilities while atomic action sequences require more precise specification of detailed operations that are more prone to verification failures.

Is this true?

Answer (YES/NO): YES